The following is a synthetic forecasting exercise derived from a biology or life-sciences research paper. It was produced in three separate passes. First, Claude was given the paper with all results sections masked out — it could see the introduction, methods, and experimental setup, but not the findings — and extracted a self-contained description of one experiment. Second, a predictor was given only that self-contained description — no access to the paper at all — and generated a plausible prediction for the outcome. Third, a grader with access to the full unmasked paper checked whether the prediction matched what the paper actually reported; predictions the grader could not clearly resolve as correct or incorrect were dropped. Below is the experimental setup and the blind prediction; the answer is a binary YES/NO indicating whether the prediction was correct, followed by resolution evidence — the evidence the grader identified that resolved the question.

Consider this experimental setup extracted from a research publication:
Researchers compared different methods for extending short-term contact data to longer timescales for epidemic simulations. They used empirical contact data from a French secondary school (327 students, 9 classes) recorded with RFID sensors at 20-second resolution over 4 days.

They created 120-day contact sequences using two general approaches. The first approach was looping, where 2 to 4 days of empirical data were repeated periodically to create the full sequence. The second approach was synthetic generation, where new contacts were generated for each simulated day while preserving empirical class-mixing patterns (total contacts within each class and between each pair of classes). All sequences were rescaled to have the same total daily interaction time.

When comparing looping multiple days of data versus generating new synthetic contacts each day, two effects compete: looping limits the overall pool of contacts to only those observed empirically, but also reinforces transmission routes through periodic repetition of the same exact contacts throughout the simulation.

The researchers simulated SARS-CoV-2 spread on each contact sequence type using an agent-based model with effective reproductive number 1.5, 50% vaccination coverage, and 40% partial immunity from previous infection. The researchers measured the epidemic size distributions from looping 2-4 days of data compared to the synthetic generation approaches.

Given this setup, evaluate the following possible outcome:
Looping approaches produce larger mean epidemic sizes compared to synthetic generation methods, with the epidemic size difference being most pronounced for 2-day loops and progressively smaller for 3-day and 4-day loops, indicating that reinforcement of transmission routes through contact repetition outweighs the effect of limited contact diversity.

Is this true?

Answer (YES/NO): NO